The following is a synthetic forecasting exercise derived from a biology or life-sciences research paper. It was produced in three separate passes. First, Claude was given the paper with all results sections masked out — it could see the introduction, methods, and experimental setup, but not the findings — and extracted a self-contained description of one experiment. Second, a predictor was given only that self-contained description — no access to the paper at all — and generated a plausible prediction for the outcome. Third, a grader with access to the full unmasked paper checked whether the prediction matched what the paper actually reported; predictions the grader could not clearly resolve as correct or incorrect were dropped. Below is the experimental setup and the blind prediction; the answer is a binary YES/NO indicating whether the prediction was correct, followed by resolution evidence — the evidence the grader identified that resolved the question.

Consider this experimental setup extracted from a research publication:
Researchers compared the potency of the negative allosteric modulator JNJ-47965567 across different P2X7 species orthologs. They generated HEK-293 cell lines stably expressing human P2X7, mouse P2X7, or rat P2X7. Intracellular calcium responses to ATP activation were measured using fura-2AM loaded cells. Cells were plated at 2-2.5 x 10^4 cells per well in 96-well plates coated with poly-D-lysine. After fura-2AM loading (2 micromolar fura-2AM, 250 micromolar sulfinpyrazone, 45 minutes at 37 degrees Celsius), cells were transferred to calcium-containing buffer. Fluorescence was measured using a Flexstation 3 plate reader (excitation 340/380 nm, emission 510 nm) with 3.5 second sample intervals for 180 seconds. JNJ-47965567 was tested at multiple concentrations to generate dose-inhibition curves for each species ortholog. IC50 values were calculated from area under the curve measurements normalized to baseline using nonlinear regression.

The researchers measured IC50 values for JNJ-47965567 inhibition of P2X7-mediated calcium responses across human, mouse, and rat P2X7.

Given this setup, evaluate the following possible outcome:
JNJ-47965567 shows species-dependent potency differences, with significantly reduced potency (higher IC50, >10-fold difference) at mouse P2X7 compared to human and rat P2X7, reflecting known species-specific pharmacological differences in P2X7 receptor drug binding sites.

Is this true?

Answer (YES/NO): NO